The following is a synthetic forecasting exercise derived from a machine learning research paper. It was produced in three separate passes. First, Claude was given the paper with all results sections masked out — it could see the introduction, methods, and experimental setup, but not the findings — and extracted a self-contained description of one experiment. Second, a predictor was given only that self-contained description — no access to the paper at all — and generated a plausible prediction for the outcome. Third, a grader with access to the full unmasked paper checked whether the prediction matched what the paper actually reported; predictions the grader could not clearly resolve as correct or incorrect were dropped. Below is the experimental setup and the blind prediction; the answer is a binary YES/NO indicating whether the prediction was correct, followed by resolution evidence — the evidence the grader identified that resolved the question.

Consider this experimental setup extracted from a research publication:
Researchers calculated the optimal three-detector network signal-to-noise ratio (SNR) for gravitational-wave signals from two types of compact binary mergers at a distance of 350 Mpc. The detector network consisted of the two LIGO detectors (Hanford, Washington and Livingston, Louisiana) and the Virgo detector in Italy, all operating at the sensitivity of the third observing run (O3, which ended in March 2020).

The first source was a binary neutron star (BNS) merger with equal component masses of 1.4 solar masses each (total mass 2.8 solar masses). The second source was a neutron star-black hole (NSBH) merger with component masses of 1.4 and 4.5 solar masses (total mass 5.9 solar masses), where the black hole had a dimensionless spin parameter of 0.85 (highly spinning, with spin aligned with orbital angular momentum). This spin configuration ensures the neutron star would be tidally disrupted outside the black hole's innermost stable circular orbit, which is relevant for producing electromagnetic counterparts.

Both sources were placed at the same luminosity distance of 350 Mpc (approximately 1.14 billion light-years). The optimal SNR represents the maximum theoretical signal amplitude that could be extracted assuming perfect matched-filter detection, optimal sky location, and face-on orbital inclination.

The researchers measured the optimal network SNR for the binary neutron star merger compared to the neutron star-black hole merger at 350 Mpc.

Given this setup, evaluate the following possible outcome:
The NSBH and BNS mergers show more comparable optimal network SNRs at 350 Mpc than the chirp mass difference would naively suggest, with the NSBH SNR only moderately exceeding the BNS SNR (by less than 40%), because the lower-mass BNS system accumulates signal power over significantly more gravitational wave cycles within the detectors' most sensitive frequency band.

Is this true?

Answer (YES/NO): NO